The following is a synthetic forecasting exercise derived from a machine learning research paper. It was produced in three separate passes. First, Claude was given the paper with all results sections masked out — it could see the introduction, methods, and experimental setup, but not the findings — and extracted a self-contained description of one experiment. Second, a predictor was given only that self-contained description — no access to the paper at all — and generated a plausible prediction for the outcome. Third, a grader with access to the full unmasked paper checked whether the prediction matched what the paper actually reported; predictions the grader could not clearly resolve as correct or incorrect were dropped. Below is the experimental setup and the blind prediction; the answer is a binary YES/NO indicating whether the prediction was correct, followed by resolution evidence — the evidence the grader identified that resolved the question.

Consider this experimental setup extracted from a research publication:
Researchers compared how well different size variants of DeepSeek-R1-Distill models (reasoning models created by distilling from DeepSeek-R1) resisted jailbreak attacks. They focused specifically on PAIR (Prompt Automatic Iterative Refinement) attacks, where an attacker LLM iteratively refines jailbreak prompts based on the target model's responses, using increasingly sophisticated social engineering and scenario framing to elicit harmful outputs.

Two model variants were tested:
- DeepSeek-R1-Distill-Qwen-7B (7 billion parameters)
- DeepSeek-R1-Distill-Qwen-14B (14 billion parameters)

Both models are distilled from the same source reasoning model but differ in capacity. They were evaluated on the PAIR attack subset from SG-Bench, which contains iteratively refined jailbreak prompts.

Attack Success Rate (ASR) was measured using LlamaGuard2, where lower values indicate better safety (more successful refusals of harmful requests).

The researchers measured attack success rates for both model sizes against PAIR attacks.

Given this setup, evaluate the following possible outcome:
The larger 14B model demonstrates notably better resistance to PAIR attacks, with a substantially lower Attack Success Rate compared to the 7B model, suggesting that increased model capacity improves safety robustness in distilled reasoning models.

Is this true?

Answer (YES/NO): YES